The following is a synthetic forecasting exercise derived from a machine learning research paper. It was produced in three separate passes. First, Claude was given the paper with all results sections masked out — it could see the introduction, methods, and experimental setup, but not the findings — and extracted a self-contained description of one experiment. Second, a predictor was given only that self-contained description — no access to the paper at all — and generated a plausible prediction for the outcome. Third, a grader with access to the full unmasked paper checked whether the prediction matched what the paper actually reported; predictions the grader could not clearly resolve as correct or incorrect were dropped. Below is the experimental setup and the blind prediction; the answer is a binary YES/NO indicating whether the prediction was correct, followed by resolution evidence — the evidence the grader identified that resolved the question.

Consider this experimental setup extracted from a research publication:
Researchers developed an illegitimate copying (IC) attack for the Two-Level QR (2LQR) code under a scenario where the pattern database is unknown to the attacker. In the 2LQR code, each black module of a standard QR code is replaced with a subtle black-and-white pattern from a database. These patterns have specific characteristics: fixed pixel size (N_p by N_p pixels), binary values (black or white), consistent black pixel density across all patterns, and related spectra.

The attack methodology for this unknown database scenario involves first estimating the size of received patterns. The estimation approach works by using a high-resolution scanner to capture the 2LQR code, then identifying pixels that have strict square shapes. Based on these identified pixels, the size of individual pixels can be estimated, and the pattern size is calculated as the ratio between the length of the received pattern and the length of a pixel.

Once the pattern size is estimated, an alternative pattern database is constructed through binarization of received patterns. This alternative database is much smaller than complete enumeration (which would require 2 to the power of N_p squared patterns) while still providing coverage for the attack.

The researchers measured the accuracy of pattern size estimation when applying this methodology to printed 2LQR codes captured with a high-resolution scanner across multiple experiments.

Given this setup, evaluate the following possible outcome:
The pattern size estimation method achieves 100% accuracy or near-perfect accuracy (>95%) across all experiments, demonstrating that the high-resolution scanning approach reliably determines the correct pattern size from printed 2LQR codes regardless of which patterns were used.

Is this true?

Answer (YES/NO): YES